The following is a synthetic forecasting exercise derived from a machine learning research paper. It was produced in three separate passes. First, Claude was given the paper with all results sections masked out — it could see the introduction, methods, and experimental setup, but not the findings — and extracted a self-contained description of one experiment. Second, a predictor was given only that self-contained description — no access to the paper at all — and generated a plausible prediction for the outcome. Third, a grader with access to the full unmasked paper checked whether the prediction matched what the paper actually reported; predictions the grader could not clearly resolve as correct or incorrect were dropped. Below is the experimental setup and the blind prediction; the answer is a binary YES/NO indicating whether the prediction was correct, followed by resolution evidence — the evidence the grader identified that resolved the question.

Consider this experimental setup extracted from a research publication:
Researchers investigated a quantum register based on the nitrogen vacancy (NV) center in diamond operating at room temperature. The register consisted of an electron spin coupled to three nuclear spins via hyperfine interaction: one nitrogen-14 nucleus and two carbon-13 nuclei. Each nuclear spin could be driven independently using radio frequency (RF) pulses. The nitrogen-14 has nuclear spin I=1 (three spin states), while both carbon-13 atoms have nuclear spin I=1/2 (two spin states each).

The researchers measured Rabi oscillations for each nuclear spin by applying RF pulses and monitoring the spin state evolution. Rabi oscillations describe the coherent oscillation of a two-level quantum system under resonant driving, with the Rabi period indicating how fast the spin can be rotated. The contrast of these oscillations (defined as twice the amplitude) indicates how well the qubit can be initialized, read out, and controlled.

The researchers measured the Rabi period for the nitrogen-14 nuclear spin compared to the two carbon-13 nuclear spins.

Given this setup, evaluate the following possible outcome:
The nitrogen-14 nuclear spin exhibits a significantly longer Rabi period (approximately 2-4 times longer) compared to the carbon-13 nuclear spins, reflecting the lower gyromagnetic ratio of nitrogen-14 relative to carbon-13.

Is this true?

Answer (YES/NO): NO